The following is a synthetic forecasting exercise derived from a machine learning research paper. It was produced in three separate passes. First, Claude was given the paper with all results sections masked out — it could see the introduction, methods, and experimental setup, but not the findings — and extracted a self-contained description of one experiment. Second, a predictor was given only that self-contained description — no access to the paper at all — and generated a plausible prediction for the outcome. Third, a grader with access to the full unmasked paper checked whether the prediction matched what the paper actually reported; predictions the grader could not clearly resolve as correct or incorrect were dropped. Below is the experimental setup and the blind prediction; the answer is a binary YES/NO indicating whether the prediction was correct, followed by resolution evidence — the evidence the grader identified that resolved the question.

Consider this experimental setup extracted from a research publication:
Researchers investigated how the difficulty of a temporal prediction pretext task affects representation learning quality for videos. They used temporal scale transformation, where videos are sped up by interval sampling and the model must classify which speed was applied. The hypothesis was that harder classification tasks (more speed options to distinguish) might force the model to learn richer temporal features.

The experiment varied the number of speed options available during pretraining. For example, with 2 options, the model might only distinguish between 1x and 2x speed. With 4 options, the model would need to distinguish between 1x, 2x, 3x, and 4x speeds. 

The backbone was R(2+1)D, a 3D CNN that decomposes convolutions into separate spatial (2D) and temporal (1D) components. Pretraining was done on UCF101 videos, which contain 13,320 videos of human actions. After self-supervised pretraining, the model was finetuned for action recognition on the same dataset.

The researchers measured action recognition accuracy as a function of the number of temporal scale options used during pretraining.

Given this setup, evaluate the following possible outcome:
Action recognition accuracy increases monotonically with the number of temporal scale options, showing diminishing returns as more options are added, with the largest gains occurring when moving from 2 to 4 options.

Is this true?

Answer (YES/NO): NO